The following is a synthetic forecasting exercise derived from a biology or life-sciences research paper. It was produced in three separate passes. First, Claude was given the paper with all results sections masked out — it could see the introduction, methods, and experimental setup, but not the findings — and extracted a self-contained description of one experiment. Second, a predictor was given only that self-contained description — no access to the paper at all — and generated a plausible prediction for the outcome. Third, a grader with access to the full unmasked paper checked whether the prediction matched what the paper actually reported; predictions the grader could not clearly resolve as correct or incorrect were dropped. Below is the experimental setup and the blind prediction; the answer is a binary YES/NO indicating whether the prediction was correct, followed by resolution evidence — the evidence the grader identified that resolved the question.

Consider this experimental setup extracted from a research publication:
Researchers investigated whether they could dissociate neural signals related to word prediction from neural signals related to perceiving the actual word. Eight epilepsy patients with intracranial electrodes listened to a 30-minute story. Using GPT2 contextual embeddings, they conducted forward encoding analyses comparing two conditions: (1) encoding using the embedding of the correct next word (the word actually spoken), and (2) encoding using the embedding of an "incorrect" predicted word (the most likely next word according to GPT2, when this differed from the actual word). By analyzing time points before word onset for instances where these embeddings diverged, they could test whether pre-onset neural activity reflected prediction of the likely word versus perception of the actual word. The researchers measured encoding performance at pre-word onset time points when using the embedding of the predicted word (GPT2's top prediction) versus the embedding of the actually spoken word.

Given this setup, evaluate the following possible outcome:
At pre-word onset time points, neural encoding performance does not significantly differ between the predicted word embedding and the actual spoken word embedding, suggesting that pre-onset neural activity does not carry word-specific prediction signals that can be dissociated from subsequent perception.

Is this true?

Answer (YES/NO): NO